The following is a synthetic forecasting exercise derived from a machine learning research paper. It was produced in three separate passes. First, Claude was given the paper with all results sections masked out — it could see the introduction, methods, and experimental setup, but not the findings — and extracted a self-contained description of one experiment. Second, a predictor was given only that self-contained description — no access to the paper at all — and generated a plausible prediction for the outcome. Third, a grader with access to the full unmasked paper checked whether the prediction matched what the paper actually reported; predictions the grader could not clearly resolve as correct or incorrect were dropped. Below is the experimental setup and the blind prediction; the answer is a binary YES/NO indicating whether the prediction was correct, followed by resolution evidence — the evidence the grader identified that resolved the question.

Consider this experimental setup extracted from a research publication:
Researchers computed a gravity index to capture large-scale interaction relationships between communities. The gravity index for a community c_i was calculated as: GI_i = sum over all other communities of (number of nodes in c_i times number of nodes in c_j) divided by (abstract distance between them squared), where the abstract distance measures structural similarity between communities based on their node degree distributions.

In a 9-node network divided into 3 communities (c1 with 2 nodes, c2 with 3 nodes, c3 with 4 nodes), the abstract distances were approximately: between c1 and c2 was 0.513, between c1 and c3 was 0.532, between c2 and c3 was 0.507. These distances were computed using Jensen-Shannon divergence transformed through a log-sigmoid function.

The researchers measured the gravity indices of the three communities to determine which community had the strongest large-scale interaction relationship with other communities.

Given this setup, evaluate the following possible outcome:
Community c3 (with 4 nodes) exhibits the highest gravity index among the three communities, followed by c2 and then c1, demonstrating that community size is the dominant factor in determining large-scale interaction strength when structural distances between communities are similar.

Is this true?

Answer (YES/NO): YES